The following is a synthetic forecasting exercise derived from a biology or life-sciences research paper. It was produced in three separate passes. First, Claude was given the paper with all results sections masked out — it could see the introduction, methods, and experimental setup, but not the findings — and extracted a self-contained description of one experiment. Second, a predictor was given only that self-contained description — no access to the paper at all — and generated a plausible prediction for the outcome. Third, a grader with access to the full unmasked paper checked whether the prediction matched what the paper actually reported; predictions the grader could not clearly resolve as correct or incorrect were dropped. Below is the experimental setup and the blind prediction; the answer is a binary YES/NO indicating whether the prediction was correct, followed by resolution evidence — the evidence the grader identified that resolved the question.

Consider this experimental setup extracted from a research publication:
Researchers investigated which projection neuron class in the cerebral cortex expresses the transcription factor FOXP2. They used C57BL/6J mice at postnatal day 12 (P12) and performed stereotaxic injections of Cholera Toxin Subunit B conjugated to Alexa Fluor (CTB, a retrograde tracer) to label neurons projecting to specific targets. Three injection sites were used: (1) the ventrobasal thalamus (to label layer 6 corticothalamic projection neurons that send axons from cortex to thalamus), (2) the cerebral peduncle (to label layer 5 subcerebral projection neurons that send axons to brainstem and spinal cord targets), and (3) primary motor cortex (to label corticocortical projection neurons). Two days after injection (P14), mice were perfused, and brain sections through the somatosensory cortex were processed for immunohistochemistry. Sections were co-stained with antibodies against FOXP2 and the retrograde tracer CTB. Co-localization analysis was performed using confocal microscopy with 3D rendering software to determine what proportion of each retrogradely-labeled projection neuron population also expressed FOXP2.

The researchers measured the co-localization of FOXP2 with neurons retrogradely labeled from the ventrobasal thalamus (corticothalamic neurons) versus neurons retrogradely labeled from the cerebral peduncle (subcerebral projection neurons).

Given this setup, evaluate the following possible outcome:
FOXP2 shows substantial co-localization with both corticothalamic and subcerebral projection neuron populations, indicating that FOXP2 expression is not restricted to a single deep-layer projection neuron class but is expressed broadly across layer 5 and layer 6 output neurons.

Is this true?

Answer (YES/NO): NO